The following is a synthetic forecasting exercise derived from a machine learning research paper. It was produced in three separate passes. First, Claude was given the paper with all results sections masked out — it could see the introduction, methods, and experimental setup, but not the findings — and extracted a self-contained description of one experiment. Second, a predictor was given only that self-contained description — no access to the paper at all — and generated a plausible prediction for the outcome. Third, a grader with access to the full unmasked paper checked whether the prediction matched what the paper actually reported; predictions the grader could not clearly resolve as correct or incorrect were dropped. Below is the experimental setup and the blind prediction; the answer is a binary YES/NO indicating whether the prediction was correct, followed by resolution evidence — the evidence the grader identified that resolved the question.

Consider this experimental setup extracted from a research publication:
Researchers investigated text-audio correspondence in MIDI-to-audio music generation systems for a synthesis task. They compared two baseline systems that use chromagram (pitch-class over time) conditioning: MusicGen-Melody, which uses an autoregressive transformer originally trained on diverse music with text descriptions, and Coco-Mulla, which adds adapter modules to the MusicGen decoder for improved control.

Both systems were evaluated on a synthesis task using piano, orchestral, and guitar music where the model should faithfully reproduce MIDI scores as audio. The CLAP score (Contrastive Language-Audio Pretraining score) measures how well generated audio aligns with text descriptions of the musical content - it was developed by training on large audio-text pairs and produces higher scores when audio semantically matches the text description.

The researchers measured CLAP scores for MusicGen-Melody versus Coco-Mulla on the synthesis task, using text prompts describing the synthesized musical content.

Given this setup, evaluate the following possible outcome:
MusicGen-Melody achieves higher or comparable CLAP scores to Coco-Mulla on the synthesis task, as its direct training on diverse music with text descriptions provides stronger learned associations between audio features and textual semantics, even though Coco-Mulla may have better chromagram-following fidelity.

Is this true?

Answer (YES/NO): NO